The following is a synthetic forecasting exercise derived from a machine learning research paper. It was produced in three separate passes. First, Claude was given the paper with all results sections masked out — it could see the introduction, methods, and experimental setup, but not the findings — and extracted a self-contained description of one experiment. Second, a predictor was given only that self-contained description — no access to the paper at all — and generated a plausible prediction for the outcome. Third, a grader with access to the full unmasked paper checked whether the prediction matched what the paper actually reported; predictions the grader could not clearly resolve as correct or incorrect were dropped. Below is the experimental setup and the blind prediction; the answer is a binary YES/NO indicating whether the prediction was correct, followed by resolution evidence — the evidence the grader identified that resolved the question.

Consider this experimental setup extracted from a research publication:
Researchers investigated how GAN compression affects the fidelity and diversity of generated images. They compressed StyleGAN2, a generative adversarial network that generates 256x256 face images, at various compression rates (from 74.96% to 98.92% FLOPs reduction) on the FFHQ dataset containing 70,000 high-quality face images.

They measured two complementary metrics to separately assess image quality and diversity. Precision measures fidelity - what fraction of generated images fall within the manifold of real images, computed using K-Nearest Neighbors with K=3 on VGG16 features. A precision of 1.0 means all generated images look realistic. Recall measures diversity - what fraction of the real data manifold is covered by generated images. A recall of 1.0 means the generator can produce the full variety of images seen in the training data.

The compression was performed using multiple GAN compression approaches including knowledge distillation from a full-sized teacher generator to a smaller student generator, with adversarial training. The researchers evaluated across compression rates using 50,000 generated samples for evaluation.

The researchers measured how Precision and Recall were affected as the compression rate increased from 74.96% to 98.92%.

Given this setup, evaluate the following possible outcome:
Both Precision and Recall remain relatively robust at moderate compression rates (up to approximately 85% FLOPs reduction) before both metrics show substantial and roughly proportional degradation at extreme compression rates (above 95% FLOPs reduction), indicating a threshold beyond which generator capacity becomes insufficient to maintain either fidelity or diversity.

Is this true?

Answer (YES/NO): NO